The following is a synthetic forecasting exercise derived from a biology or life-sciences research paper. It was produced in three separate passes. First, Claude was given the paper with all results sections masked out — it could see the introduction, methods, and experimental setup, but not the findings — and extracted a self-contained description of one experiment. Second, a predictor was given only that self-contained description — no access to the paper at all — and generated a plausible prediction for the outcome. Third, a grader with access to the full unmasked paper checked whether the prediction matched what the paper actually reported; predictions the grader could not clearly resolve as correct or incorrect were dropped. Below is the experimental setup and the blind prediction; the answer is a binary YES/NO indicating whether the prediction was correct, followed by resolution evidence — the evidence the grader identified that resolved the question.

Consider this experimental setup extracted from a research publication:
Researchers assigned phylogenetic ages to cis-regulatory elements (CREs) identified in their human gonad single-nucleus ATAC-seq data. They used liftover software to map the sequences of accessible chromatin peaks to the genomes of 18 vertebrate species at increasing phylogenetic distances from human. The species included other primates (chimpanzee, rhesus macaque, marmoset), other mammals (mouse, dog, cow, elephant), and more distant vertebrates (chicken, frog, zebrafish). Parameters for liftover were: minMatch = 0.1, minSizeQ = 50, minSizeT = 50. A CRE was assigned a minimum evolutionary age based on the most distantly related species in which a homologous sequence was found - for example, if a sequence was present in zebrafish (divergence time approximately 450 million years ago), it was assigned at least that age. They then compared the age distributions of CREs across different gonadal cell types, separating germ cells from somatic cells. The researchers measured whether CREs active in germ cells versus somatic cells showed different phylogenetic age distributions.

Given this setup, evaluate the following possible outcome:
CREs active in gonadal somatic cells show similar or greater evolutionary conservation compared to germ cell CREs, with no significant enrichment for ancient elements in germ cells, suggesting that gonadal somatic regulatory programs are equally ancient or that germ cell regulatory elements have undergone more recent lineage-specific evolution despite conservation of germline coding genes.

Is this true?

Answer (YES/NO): YES